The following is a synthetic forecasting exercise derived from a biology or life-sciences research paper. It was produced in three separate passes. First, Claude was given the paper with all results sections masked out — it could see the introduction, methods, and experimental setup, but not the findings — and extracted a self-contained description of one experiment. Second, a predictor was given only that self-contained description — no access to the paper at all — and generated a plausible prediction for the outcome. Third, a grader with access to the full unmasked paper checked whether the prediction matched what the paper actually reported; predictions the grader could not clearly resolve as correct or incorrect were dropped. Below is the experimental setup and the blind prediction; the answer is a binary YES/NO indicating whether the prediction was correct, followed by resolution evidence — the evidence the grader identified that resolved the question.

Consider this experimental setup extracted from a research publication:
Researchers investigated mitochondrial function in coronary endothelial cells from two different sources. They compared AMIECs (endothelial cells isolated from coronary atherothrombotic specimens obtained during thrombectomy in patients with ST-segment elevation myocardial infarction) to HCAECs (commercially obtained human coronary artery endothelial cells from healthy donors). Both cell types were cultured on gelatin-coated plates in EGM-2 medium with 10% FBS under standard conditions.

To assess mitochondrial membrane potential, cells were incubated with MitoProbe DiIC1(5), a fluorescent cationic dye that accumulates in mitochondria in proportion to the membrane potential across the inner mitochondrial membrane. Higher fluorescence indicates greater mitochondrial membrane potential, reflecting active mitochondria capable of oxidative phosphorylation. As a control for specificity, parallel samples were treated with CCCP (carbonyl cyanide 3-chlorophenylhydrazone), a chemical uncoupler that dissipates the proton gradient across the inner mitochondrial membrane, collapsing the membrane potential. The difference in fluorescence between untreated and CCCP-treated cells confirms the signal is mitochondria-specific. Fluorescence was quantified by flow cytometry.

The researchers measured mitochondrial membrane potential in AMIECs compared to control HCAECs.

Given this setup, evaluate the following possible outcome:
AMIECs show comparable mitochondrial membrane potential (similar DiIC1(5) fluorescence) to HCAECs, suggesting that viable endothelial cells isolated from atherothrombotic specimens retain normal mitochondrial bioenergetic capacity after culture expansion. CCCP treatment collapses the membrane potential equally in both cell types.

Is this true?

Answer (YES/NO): NO